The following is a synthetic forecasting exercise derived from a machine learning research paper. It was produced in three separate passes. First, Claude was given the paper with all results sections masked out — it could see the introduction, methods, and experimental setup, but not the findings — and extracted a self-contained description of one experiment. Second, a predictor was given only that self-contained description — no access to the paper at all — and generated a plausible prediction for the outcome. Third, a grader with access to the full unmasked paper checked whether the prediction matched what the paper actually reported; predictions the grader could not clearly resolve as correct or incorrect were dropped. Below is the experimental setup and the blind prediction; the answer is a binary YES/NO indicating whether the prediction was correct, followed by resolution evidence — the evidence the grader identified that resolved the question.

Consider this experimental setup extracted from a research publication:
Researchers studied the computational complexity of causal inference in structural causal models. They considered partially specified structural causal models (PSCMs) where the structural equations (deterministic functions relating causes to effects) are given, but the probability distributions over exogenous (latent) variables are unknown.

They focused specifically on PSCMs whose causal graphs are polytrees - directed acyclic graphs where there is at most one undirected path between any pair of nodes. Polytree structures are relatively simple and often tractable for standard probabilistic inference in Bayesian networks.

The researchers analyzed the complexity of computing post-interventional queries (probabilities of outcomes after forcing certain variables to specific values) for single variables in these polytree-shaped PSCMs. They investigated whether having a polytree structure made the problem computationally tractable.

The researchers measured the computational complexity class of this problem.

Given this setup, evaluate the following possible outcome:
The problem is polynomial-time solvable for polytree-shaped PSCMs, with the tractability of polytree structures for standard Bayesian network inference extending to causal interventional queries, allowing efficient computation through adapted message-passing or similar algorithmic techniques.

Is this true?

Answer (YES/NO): NO